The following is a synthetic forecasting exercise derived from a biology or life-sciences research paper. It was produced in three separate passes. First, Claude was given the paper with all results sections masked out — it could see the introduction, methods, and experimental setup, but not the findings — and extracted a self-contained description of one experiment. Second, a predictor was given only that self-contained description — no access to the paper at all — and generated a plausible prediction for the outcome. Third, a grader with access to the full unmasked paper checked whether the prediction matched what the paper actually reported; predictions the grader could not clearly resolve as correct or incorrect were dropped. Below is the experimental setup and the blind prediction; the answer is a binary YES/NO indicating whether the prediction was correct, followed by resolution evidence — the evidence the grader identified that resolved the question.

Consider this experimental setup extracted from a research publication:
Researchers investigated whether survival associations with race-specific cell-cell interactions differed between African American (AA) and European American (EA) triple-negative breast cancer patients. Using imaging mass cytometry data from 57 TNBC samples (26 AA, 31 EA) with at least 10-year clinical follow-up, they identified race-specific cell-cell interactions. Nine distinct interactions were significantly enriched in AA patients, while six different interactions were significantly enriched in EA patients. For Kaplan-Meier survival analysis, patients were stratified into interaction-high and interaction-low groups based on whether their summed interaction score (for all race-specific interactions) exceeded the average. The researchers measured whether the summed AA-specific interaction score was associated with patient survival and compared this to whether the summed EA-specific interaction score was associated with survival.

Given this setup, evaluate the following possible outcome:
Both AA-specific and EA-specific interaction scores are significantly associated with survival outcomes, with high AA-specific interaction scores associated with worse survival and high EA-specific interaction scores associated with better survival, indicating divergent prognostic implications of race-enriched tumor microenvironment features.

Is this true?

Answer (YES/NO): NO